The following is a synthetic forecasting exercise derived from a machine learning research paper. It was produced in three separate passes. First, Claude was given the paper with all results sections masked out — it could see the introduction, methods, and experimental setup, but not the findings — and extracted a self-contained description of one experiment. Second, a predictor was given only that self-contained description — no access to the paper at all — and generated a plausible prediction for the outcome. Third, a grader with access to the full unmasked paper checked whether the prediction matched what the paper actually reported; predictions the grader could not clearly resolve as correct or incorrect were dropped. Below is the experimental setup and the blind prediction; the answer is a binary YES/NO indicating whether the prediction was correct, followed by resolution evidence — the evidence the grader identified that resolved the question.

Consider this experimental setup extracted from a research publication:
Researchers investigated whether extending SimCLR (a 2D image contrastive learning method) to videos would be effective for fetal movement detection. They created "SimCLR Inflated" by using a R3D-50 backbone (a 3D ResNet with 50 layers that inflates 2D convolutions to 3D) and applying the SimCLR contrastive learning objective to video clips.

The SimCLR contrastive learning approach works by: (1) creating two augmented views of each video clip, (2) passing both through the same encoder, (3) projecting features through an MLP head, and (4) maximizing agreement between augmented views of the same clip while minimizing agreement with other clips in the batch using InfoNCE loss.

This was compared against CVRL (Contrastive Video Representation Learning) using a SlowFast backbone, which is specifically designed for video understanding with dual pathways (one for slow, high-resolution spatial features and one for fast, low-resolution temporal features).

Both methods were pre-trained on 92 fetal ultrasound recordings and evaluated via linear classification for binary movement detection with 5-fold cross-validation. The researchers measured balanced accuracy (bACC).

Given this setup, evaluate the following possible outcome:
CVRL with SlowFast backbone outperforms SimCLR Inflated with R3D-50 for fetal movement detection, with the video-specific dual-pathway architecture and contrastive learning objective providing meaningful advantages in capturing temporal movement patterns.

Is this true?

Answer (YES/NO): YES